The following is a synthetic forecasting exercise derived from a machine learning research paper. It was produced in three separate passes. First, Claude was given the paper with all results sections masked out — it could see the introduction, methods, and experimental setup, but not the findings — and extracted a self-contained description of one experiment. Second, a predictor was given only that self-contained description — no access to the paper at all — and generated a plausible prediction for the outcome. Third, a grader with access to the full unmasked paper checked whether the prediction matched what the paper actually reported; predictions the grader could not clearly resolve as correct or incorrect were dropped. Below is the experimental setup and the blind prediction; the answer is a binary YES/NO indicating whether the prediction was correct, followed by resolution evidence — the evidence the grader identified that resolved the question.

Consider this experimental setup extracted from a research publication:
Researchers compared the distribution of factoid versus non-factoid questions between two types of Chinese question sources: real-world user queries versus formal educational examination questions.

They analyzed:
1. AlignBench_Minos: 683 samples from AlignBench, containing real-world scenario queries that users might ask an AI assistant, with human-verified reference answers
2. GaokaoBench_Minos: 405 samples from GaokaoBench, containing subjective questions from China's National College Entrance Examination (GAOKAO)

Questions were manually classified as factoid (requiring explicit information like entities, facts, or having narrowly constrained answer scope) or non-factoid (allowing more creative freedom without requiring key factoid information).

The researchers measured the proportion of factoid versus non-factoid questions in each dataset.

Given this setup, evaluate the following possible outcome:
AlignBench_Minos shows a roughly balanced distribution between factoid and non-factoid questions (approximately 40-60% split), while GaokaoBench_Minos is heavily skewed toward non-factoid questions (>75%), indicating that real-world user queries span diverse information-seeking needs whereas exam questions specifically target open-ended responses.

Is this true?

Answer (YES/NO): NO